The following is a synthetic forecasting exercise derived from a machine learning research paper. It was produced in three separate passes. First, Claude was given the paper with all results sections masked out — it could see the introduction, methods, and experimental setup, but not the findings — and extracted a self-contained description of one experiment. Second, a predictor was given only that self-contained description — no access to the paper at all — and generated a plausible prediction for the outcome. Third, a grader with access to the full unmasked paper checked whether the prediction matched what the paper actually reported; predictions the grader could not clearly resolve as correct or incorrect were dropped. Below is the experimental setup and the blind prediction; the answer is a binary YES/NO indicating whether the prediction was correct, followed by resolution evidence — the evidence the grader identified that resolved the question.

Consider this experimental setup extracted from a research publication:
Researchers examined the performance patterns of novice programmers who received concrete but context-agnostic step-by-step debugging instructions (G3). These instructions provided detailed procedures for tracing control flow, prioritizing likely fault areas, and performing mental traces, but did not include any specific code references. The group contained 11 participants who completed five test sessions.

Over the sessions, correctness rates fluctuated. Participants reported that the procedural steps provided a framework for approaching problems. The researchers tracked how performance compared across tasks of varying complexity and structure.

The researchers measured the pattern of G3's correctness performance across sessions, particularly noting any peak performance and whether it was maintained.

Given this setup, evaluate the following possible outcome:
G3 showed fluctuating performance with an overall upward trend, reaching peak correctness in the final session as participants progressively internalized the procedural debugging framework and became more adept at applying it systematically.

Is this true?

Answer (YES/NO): NO